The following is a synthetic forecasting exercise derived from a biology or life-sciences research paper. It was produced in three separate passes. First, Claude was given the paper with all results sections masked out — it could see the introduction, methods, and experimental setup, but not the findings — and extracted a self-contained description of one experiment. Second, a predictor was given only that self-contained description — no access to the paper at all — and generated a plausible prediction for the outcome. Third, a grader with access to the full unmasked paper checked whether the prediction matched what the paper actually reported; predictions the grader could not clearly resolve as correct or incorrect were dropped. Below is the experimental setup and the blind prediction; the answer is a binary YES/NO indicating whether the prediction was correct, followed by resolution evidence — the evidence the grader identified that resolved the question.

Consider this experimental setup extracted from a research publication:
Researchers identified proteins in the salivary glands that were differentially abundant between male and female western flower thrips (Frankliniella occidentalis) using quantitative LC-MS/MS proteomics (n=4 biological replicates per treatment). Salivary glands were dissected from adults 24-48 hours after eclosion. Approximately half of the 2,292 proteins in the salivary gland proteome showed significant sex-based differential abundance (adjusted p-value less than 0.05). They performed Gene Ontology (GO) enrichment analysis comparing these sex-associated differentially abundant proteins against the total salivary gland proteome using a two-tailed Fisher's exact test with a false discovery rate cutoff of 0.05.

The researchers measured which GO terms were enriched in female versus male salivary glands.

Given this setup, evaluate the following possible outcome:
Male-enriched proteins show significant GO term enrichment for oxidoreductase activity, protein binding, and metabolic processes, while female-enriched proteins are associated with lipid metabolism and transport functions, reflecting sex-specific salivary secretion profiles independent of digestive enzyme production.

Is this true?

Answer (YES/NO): NO